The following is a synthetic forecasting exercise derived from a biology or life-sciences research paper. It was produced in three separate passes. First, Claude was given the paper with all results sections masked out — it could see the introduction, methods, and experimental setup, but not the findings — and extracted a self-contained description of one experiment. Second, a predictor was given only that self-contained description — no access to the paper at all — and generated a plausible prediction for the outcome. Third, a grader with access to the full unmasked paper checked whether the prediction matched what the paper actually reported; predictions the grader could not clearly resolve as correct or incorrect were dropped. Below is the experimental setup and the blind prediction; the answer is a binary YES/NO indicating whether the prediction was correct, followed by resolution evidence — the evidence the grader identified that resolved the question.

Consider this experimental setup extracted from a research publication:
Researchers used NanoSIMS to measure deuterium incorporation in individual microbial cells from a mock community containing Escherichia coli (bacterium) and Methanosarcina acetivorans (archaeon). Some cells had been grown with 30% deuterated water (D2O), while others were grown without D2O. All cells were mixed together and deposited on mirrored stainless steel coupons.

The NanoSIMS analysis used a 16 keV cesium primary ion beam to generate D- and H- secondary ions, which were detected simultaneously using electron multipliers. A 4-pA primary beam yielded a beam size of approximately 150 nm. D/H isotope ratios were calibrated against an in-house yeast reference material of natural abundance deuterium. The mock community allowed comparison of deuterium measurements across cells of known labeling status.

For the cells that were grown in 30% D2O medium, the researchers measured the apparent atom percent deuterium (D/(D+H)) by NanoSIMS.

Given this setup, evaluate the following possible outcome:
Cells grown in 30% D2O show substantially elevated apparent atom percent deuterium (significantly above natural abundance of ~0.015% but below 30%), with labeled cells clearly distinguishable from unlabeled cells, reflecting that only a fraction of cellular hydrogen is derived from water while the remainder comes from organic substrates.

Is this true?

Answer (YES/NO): YES